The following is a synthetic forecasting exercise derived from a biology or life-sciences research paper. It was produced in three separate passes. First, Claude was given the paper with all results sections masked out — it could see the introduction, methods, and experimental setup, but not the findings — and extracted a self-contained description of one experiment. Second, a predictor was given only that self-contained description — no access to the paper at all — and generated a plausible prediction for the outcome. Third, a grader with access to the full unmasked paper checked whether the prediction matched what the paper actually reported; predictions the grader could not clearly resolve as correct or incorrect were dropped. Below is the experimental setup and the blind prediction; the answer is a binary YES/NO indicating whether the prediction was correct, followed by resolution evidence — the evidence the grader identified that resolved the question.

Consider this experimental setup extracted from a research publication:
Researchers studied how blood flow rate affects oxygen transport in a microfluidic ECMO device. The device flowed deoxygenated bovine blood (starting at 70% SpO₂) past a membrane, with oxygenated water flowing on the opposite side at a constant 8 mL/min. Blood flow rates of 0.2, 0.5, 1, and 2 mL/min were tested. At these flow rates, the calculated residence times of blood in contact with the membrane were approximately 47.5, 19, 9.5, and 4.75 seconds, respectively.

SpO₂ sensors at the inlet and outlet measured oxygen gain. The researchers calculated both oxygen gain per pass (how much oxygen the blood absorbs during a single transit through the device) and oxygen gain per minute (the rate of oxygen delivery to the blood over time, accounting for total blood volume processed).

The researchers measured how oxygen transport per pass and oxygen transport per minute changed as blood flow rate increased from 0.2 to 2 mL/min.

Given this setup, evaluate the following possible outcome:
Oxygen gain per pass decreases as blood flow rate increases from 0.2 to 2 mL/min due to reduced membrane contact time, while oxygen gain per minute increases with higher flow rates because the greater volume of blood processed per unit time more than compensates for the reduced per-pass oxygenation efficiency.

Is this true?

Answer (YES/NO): YES